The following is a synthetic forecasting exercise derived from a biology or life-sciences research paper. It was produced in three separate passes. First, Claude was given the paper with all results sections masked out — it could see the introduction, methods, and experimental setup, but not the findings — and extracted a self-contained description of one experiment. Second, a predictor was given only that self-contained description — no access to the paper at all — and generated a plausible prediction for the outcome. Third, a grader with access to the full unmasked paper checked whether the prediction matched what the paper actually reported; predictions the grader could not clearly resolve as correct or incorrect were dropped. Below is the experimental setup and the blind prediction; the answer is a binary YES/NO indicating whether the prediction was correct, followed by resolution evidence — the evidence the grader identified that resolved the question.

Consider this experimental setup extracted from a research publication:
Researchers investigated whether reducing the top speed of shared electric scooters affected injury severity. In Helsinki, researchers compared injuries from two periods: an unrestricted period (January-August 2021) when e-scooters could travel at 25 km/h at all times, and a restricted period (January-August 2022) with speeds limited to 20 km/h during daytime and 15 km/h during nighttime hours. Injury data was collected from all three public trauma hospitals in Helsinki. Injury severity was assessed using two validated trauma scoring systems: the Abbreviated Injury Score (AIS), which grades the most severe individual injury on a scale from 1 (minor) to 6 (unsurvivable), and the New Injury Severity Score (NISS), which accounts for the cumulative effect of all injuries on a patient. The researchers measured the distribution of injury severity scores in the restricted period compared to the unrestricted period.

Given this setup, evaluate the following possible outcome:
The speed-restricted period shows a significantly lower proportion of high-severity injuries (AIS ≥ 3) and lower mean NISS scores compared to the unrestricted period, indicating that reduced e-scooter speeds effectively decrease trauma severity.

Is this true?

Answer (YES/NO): NO